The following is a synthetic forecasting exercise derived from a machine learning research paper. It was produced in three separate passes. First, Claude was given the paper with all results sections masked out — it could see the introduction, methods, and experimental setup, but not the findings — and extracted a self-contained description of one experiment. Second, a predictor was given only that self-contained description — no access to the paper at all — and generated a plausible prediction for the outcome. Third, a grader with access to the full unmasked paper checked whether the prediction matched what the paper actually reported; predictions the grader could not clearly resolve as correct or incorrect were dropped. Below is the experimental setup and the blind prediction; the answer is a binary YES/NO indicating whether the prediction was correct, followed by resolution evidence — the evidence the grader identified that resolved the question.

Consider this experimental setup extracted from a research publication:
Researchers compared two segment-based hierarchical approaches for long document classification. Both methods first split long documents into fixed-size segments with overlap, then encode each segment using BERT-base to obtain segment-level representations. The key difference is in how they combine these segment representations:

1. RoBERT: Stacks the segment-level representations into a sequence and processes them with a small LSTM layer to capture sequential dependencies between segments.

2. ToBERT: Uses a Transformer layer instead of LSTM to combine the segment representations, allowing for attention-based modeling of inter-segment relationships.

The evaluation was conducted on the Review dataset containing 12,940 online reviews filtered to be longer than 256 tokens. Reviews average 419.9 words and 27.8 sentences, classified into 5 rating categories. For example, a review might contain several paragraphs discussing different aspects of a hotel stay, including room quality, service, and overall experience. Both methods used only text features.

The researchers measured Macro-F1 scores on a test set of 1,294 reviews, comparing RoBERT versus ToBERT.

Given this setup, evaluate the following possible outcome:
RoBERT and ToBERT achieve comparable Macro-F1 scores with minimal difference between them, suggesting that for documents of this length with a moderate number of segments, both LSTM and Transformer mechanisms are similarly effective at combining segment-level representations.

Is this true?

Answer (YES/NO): YES